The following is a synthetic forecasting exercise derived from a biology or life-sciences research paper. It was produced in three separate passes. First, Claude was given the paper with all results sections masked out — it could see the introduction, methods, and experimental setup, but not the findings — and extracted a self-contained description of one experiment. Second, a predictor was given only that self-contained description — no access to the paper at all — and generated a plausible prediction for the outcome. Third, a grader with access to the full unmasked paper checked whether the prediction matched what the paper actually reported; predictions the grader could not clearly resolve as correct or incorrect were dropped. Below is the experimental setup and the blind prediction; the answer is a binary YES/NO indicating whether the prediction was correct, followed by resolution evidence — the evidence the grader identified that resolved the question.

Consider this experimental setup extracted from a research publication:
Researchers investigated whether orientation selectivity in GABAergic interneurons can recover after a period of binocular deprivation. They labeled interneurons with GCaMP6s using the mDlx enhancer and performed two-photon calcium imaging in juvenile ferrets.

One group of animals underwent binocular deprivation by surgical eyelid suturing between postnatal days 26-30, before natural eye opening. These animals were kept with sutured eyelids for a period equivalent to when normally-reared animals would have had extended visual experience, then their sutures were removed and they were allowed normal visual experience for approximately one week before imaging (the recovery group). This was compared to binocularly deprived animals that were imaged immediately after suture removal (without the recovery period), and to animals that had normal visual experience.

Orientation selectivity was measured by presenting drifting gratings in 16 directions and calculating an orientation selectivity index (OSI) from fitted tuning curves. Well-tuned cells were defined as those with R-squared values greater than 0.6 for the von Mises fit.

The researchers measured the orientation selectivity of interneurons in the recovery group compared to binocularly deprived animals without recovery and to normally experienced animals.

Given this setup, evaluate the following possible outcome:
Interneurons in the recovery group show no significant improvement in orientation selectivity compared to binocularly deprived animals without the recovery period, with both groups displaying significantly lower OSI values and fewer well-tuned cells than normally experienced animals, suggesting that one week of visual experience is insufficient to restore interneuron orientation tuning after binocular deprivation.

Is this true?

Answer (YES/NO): NO